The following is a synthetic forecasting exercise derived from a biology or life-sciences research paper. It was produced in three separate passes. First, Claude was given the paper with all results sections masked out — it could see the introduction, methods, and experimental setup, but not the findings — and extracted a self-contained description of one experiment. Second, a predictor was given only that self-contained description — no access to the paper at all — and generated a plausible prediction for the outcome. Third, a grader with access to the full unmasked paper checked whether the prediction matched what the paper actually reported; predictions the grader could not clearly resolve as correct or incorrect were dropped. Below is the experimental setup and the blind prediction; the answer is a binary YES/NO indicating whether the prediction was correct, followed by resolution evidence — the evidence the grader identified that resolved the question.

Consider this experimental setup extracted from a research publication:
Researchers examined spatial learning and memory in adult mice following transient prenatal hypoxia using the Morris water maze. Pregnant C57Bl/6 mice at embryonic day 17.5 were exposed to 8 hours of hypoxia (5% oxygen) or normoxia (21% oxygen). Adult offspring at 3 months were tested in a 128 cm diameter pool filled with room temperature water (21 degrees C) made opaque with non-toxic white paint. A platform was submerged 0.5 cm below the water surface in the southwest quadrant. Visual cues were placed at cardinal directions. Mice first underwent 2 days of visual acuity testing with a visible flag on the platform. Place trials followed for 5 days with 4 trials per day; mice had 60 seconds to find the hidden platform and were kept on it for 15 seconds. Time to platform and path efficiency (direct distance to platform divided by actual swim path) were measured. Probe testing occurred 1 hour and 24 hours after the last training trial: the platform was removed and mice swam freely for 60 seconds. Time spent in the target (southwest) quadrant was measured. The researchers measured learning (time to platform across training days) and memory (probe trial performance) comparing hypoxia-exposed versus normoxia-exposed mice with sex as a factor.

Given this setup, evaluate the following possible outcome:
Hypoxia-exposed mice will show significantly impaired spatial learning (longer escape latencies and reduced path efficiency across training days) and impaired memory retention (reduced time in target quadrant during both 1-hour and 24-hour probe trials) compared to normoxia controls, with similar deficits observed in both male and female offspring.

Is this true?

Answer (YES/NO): NO